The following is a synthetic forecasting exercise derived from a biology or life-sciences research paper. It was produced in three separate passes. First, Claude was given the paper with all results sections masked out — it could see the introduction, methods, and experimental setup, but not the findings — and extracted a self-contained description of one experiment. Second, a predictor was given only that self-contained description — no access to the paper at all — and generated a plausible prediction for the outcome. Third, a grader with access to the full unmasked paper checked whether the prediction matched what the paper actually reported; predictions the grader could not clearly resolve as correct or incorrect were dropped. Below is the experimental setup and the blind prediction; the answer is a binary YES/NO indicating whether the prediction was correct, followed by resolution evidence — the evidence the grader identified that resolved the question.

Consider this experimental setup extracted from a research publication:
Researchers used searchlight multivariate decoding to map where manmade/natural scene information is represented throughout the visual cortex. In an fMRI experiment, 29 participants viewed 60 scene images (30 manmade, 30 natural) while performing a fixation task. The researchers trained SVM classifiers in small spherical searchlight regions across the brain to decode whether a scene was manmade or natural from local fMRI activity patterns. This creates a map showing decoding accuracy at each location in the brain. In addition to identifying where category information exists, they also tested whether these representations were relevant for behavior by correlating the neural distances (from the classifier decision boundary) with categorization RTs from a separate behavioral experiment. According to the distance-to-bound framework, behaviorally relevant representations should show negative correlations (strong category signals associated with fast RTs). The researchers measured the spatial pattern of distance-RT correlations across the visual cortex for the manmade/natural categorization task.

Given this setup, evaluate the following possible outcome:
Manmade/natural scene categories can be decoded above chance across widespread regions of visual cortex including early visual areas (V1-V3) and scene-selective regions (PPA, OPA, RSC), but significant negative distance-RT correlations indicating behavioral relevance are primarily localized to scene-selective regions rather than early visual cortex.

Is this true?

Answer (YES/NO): NO